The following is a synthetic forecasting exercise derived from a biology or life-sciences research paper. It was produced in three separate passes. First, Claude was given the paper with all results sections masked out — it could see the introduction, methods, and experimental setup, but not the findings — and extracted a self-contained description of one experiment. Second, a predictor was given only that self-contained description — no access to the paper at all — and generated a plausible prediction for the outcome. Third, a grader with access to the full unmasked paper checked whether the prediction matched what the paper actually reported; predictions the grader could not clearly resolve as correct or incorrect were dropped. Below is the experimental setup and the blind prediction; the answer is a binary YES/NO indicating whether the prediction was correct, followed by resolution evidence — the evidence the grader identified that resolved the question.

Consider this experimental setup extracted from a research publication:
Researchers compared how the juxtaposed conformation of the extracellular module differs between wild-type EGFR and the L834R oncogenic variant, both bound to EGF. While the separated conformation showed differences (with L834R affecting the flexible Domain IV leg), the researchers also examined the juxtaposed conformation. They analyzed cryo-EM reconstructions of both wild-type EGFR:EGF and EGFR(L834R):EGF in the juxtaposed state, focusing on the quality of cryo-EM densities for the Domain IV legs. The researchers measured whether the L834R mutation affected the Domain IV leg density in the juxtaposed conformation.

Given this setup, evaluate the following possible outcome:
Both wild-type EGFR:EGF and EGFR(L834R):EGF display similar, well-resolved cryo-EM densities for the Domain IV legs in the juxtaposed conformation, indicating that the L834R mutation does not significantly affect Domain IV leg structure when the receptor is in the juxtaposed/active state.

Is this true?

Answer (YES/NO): YES